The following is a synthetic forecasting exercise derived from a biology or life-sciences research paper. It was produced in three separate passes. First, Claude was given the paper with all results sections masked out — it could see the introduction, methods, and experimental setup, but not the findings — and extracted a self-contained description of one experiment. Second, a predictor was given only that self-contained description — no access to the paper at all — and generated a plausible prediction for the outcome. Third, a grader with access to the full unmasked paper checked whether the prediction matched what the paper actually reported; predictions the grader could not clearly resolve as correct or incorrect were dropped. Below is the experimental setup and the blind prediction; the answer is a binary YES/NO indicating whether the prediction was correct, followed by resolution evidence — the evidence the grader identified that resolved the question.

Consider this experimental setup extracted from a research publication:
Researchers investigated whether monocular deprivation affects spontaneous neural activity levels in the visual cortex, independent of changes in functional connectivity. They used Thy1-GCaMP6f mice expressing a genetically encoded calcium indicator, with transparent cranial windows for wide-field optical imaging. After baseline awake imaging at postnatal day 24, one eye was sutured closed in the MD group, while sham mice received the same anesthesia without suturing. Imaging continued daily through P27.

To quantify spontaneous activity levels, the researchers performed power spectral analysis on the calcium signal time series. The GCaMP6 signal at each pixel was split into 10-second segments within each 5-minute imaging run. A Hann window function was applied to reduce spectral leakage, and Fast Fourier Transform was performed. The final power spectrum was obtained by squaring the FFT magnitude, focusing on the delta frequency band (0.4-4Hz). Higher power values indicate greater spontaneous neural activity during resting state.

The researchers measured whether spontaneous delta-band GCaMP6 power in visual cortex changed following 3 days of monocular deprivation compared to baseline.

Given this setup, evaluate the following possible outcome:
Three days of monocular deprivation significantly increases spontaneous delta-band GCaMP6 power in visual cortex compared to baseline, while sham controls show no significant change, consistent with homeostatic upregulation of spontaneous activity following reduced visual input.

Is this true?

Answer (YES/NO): NO